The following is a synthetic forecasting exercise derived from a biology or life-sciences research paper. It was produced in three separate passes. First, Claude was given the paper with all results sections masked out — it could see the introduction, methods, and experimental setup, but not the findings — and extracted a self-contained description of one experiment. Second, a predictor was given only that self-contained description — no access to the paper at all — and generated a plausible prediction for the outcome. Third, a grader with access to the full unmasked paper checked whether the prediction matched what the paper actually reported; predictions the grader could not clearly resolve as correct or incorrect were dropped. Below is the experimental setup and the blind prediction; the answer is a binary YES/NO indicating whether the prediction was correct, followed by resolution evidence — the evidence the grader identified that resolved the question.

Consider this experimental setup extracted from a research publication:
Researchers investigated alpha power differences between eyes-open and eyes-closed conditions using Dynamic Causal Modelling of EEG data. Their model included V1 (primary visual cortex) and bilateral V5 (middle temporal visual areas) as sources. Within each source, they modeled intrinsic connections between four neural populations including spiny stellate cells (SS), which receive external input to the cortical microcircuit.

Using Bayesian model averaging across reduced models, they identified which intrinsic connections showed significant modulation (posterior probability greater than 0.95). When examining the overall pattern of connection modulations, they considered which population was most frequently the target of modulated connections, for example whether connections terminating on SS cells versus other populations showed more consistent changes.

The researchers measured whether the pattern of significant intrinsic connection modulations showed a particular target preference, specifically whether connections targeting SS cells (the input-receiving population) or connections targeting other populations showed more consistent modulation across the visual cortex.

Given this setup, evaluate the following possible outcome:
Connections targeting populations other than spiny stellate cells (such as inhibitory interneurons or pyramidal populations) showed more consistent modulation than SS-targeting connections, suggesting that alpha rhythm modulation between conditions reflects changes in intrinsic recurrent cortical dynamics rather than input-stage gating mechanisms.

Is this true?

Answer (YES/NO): NO